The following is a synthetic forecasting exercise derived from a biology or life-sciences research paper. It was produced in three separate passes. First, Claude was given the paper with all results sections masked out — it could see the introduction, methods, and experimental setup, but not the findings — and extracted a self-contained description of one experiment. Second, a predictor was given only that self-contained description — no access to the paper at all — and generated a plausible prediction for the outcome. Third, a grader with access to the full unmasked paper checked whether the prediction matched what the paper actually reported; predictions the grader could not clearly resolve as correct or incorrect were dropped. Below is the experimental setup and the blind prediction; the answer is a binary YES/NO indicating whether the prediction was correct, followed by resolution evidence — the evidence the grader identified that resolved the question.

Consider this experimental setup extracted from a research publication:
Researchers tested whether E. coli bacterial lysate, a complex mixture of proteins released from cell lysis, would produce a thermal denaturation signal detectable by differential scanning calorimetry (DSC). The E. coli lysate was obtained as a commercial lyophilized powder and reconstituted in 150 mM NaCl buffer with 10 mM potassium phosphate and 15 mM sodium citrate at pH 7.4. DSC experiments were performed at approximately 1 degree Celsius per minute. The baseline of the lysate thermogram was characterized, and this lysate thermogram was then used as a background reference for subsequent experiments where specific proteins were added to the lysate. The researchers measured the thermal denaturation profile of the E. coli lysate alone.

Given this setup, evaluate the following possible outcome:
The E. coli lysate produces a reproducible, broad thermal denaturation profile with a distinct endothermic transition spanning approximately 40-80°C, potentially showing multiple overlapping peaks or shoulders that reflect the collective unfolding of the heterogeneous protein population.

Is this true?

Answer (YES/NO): NO